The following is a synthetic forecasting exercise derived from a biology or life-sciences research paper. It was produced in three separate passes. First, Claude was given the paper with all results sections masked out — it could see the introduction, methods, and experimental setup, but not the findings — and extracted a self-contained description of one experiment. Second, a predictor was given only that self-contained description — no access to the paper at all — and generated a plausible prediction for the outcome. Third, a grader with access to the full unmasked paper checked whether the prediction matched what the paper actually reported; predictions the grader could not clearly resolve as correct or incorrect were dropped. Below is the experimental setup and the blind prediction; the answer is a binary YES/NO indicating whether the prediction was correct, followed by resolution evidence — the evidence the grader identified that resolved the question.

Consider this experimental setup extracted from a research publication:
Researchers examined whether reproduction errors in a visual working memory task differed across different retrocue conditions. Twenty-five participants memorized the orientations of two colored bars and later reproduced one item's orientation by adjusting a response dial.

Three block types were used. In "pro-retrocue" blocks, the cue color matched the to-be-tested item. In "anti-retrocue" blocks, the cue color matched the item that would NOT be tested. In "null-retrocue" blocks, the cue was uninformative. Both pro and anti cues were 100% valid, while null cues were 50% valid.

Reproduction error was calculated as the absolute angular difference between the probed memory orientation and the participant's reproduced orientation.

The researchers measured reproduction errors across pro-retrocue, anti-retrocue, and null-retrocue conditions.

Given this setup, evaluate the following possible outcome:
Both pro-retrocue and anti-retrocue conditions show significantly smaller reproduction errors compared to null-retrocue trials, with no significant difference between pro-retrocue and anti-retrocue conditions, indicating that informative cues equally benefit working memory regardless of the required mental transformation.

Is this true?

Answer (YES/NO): NO